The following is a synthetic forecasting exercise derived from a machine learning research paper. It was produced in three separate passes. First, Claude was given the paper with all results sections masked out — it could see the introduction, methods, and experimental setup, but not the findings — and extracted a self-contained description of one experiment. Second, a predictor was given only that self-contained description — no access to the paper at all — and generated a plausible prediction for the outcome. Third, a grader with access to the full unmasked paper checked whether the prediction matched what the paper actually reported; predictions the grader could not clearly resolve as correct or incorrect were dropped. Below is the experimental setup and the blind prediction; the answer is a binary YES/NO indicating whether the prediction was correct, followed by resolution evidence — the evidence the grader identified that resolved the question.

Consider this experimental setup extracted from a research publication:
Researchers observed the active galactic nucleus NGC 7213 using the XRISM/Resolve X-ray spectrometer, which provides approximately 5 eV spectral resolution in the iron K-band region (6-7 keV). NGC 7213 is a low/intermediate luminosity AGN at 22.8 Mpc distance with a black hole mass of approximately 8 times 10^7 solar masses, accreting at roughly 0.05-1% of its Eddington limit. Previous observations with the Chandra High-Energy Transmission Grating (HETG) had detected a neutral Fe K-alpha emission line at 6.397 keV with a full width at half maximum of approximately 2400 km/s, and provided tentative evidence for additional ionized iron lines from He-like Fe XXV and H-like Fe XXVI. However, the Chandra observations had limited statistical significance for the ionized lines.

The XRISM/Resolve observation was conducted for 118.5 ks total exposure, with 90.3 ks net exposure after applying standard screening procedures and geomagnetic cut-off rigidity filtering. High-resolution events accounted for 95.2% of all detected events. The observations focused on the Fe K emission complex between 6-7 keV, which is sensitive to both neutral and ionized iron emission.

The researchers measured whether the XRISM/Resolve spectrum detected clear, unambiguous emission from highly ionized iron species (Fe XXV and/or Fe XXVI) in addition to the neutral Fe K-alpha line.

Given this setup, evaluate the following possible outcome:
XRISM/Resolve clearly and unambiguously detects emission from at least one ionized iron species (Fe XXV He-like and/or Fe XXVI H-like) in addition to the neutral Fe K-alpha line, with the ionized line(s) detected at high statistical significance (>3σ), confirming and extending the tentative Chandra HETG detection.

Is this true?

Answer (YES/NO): YES